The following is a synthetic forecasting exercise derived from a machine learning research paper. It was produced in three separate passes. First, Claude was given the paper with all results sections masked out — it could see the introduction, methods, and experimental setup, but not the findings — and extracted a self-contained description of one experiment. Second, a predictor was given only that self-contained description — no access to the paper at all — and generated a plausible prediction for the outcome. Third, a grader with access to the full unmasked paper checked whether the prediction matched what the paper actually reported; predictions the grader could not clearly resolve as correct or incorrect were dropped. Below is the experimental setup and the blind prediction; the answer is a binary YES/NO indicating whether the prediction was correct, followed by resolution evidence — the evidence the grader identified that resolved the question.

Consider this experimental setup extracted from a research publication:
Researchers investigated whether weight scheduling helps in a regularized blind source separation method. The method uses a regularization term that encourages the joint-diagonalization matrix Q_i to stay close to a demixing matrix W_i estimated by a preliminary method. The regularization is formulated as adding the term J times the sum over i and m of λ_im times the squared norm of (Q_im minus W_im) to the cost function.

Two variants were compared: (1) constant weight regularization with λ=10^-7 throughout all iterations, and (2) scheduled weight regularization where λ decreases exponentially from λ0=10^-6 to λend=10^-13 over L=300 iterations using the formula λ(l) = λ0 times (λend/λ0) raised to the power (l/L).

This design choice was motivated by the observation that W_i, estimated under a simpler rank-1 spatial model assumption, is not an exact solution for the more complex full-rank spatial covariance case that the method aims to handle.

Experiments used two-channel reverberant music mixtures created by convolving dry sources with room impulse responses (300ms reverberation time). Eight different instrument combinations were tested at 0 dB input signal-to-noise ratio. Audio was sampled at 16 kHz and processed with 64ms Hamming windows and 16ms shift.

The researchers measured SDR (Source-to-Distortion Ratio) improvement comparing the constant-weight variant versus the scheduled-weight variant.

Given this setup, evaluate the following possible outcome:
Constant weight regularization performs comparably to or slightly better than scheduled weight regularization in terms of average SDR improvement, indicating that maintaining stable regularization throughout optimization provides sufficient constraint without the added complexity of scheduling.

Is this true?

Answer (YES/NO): NO